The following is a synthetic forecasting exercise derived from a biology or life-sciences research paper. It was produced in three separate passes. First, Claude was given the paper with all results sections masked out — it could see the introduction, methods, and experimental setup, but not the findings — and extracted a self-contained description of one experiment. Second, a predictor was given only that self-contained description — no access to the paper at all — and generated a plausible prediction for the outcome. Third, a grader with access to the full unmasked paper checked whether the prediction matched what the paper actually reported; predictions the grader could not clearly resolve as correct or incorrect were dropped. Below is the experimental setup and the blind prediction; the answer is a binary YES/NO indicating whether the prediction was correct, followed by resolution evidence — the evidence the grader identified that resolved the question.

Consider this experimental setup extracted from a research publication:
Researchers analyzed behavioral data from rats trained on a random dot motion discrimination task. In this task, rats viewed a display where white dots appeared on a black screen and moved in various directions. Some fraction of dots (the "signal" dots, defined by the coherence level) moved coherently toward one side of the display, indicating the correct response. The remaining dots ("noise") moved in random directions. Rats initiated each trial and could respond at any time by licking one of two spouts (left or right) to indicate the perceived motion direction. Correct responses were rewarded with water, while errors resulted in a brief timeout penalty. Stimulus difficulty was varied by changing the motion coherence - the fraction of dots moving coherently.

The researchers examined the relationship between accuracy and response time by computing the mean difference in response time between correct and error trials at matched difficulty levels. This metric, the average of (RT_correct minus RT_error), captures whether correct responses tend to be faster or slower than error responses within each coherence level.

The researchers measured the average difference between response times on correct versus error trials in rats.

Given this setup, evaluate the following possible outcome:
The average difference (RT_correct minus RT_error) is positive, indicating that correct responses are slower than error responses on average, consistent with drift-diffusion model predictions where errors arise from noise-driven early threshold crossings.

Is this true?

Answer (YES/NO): YES